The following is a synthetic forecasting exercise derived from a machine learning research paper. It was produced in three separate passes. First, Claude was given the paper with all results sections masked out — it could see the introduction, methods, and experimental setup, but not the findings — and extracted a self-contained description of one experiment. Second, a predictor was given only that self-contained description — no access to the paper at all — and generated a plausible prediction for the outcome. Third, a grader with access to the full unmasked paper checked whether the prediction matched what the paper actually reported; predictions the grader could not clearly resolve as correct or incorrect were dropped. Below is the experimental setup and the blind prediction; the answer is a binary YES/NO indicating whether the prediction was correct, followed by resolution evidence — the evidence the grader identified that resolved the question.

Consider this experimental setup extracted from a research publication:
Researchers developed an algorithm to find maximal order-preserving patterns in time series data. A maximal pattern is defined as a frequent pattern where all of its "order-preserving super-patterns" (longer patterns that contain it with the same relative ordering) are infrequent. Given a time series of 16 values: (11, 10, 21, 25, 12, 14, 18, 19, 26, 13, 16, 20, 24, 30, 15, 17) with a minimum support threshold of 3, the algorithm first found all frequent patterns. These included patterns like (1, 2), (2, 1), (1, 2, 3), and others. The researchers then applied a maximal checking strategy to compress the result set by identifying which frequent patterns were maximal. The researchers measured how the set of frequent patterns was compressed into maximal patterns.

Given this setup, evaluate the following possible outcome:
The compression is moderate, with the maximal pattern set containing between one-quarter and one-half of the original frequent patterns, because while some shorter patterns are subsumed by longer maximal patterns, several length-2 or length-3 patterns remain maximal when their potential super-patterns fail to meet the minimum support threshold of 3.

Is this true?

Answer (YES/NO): NO